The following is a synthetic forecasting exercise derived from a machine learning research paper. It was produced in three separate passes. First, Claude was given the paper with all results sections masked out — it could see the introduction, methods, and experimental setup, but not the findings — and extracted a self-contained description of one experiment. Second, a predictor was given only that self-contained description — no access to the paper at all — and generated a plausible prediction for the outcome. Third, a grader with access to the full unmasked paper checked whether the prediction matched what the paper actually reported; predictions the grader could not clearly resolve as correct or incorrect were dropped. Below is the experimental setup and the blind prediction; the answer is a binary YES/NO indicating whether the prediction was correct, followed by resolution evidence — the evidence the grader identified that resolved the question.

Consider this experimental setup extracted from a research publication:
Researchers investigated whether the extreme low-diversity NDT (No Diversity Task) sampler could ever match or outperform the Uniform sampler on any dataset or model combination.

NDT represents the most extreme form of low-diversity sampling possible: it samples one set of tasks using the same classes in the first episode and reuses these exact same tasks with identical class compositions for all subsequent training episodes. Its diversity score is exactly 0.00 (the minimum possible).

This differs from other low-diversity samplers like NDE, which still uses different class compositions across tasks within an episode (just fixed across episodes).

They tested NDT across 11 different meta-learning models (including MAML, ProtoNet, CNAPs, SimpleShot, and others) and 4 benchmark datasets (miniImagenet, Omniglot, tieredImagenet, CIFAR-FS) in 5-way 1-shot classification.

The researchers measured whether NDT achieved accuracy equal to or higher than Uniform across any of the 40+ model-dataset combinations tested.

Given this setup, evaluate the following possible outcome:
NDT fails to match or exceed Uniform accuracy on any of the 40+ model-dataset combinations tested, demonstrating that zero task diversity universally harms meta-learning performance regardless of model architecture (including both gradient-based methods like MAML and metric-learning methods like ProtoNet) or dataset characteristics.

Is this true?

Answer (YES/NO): YES